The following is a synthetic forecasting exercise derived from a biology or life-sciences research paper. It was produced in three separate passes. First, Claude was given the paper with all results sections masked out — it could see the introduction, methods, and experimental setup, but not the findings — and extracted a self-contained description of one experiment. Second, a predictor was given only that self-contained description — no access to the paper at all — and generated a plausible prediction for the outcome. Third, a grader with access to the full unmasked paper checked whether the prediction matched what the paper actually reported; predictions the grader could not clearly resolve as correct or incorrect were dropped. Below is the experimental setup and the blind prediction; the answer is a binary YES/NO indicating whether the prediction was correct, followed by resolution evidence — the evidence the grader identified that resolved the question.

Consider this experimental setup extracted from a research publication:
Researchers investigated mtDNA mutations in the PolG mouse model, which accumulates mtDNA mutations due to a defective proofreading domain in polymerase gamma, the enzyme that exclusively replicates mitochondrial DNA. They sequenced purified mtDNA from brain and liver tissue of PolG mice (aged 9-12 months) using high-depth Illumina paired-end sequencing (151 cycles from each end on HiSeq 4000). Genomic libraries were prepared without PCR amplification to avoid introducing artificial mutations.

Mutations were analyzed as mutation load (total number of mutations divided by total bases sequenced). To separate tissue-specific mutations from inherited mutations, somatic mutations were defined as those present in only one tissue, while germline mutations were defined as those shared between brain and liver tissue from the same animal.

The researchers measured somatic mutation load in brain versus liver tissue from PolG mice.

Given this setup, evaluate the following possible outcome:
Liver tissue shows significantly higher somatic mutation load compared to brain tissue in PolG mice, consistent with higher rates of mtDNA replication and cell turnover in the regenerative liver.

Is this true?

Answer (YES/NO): YES